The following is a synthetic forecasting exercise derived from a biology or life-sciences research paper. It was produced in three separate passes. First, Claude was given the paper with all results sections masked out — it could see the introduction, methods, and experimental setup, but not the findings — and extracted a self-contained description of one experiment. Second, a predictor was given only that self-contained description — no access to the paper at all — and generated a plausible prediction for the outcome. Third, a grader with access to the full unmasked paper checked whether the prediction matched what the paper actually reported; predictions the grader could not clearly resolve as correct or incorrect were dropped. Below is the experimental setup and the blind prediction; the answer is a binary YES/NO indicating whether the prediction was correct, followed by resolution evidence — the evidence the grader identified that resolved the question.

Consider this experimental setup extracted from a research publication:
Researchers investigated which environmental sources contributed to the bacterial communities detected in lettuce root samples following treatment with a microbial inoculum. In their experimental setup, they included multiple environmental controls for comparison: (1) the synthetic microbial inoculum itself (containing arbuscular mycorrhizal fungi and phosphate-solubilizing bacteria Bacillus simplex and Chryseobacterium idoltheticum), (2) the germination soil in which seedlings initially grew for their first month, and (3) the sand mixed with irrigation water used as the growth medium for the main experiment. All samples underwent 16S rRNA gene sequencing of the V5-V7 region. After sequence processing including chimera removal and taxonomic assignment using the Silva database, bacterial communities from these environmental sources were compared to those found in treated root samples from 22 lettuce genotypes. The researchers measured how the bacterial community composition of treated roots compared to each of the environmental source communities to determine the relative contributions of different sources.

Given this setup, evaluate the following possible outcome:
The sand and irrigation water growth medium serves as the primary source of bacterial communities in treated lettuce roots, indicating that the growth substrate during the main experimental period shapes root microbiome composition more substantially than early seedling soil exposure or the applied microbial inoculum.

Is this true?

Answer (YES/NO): NO